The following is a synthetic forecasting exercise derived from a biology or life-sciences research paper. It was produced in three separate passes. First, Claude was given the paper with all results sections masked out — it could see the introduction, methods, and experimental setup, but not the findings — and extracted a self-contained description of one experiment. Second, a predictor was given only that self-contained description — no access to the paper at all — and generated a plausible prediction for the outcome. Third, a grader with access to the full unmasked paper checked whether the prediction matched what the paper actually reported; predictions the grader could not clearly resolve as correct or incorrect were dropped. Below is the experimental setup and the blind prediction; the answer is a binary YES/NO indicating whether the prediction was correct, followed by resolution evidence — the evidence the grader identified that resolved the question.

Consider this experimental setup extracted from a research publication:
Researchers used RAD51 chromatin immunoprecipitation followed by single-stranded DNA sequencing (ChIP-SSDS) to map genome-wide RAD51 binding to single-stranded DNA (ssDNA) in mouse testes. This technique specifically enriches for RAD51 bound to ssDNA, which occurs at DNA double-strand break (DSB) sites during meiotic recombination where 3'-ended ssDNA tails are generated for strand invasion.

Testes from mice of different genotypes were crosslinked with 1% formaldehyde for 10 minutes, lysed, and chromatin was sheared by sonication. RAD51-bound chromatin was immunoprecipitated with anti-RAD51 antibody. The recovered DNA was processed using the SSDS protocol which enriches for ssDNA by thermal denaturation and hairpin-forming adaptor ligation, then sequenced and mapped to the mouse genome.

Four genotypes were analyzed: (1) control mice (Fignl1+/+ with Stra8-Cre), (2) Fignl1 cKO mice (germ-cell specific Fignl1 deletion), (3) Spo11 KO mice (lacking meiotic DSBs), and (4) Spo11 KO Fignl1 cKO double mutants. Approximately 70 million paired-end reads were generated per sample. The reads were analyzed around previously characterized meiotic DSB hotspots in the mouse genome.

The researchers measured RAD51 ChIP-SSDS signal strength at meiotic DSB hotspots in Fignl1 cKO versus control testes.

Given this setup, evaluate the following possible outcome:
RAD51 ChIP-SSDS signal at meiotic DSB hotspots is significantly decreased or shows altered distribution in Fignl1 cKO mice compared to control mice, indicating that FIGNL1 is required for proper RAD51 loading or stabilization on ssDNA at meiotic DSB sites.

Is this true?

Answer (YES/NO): NO